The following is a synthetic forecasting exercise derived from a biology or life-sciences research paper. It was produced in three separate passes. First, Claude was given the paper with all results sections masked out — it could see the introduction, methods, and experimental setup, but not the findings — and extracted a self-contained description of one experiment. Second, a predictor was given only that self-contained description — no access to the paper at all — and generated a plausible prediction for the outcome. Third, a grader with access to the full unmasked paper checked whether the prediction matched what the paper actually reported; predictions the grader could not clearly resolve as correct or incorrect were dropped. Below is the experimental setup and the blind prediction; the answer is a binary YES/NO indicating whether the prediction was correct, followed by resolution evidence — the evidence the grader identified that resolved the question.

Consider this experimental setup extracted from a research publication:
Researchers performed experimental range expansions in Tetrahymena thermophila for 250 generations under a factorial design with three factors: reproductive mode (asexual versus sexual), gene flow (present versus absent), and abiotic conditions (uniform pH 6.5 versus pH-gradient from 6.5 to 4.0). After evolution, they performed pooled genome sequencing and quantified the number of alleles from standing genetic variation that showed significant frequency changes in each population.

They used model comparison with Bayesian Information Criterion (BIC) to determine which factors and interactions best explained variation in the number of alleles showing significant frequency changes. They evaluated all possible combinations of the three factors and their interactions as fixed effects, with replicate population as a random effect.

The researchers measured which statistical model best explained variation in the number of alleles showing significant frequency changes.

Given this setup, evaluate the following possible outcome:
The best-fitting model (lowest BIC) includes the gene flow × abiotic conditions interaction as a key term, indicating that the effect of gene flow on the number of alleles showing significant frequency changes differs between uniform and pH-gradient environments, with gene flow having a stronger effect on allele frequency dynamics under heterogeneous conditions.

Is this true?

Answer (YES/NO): NO